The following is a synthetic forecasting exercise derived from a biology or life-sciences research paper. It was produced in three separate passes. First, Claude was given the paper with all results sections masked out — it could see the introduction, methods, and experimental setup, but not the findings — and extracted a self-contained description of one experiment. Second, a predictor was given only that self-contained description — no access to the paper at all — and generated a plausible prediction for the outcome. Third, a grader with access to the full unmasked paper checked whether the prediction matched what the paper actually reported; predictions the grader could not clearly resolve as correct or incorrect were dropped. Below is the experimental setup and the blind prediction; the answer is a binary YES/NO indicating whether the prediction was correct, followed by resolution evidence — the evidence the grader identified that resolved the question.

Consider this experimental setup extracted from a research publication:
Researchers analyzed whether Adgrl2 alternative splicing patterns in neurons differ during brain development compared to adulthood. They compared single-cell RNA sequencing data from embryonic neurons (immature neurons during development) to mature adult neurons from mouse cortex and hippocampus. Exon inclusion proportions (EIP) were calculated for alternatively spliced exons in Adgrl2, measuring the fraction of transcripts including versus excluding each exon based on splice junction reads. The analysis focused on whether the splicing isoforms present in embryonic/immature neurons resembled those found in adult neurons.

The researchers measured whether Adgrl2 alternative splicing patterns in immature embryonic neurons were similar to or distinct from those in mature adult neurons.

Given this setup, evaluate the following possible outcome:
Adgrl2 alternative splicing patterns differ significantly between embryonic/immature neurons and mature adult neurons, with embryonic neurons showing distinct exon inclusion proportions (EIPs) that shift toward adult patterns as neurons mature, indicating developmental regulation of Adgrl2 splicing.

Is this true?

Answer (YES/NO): NO